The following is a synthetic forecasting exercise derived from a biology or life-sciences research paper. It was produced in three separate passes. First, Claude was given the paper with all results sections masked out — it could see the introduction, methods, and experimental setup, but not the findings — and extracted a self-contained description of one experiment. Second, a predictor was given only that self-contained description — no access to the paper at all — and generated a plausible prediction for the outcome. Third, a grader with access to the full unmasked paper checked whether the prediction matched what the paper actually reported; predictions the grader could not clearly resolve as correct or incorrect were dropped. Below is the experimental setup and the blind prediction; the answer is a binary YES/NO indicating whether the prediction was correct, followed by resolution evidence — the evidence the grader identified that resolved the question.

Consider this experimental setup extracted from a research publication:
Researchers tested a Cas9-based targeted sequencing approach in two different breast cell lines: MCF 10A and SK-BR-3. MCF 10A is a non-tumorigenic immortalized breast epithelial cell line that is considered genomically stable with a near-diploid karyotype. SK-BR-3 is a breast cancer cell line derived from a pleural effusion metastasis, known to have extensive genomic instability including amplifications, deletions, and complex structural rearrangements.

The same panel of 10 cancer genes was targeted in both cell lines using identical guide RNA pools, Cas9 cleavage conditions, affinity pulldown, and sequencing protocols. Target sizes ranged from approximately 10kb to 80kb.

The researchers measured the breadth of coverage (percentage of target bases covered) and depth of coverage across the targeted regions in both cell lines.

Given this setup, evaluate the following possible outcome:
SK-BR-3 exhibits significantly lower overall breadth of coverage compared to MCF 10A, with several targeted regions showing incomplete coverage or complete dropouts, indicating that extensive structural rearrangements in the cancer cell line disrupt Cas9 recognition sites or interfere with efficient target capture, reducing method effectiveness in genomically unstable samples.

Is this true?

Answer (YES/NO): NO